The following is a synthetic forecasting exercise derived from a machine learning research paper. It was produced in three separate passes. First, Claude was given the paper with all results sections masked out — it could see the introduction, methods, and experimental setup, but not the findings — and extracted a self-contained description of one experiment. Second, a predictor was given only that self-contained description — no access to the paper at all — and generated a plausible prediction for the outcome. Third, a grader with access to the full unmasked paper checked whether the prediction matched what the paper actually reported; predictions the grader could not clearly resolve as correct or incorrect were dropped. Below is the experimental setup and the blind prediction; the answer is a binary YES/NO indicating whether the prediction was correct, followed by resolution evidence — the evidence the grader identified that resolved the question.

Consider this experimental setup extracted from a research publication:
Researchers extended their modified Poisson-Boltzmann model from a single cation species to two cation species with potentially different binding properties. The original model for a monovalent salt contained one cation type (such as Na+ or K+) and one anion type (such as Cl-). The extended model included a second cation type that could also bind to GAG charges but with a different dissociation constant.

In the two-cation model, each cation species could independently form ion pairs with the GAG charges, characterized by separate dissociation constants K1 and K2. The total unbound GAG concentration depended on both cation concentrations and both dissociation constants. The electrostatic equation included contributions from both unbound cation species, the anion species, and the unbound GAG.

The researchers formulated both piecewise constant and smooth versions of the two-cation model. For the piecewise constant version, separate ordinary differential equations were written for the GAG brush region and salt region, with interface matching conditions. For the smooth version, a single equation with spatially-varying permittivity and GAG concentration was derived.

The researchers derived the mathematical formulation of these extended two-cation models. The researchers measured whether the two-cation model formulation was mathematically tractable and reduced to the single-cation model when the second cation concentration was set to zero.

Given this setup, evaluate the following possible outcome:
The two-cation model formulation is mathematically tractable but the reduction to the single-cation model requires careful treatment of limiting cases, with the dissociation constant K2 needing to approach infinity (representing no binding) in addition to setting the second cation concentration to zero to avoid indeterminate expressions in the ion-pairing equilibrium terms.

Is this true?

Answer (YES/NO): NO